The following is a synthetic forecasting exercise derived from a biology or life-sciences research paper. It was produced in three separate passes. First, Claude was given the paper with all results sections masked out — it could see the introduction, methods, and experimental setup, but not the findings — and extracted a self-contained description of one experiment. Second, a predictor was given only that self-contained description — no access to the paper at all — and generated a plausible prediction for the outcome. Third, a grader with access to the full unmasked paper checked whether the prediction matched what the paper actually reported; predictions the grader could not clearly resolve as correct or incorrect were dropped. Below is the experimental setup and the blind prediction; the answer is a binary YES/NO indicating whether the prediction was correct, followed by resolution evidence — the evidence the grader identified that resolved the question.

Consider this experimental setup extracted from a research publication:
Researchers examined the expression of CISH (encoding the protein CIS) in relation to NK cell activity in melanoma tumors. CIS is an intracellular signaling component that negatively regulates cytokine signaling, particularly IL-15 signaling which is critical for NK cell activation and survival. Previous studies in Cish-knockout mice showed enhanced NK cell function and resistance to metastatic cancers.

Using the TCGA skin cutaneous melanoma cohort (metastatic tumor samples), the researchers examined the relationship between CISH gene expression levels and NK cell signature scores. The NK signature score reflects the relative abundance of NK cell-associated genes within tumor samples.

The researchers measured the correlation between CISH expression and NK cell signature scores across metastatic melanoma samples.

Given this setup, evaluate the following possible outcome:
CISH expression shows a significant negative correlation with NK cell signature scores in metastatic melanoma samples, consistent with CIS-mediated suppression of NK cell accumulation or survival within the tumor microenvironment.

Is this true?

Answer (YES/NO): NO